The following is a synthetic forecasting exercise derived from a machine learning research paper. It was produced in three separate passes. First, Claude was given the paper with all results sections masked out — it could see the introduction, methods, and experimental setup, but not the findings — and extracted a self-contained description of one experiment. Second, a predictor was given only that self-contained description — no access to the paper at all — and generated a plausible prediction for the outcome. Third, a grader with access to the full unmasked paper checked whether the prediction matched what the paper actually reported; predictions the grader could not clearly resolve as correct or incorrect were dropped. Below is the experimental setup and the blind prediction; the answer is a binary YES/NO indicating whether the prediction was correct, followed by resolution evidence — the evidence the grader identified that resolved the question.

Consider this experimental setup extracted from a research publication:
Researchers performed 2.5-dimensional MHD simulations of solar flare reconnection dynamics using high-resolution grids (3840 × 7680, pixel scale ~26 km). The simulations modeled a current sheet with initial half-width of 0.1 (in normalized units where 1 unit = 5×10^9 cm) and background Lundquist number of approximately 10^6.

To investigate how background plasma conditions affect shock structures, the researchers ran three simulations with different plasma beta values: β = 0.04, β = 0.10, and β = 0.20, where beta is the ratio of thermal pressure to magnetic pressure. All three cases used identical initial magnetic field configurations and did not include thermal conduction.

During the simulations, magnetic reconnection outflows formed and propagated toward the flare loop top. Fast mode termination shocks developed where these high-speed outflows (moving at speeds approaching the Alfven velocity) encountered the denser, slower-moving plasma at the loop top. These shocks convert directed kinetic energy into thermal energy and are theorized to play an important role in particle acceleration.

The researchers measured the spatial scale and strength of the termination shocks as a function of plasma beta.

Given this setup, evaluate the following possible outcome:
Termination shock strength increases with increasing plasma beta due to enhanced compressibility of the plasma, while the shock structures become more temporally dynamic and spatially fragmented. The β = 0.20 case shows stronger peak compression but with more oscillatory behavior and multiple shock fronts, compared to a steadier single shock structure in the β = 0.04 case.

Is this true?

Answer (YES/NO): NO